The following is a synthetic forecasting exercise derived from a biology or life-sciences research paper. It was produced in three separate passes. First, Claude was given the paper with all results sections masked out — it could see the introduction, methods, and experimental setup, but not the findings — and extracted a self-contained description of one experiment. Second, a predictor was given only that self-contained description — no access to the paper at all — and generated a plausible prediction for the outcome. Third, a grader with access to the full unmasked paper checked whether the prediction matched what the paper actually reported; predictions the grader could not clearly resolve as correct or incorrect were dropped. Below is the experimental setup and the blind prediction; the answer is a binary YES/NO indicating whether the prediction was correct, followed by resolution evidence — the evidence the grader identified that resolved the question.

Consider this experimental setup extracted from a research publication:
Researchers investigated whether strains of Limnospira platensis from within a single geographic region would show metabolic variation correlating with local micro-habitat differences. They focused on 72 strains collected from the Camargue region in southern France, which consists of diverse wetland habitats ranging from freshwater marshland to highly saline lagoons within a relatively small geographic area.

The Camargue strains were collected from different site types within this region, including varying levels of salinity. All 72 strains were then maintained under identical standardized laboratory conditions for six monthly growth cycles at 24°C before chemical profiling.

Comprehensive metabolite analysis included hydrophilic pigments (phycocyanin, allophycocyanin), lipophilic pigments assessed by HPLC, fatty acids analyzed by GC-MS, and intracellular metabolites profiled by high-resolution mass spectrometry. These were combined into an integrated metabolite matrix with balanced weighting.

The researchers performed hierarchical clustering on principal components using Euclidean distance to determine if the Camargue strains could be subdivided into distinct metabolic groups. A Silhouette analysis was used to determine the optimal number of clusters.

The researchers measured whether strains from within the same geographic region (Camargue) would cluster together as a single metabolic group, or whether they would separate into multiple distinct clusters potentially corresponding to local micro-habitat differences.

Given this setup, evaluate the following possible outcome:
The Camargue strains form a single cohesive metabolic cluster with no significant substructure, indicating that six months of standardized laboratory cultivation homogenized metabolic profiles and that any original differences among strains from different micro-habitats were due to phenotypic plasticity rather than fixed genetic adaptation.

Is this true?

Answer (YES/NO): NO